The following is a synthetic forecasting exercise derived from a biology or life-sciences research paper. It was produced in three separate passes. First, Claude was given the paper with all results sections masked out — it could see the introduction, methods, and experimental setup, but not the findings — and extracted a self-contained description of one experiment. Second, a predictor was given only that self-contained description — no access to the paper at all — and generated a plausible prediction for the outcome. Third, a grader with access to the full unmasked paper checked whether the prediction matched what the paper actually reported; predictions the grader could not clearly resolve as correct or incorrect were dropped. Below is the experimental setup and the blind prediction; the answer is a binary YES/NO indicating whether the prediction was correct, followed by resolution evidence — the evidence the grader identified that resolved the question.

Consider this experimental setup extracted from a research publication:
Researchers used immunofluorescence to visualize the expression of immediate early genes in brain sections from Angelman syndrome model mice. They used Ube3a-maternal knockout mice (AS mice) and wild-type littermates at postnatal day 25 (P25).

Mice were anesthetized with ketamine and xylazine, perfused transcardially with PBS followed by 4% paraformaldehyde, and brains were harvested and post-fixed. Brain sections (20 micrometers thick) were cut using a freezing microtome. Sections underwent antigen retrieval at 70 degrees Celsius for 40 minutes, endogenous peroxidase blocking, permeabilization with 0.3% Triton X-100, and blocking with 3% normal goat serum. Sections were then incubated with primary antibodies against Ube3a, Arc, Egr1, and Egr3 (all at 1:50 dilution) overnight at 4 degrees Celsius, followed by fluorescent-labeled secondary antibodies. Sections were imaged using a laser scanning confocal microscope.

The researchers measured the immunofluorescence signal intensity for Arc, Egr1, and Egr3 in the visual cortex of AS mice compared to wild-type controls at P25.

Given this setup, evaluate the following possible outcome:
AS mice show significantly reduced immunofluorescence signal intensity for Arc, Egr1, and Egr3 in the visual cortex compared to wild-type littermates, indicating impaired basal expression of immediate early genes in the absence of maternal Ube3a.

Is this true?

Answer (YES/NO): YES